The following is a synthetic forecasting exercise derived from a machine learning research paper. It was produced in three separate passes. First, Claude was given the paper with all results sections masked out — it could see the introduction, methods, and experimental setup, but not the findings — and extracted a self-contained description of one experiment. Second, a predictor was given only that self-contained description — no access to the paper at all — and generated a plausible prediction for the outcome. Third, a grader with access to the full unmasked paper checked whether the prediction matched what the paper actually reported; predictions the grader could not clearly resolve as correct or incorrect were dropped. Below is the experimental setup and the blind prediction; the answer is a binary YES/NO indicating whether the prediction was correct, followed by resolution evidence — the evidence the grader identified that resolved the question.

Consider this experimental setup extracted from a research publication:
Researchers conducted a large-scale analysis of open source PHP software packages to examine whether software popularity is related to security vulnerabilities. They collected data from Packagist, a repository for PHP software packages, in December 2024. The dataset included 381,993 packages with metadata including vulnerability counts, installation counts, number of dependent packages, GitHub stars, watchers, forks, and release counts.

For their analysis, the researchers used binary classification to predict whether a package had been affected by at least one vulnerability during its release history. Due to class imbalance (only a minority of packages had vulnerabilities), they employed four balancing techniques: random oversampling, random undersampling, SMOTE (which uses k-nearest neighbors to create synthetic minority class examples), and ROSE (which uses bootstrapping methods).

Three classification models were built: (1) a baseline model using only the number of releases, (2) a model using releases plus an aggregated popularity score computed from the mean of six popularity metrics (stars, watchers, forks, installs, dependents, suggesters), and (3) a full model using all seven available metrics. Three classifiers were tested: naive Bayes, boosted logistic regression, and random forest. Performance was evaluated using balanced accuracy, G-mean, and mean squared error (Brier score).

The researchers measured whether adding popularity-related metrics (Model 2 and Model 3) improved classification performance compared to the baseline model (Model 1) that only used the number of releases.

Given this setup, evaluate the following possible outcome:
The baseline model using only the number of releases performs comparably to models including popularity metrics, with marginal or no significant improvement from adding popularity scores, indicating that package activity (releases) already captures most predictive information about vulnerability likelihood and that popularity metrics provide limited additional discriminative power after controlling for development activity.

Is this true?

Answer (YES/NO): NO